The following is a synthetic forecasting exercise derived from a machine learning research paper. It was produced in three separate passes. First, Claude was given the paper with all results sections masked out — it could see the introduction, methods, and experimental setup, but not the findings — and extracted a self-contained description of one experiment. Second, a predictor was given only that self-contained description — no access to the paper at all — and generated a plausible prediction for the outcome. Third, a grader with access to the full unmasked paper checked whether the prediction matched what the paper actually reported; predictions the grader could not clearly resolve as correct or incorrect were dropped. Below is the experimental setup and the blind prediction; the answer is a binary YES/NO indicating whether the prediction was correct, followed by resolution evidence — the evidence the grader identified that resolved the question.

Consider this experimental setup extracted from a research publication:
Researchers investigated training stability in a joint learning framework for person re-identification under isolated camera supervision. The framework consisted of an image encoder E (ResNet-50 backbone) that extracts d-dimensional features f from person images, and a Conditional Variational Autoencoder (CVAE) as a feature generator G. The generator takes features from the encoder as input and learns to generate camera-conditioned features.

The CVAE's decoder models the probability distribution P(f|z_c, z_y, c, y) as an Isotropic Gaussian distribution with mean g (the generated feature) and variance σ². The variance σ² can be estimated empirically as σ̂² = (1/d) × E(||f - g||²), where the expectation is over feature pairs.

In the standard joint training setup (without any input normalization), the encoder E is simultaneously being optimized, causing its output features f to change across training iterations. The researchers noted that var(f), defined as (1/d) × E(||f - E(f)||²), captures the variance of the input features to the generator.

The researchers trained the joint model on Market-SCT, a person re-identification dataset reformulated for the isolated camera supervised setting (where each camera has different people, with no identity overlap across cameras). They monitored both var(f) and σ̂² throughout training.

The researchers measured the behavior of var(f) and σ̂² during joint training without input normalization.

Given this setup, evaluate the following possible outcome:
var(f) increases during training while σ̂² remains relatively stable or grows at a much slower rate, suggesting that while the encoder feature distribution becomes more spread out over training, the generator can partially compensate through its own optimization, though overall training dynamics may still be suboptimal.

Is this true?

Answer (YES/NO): NO